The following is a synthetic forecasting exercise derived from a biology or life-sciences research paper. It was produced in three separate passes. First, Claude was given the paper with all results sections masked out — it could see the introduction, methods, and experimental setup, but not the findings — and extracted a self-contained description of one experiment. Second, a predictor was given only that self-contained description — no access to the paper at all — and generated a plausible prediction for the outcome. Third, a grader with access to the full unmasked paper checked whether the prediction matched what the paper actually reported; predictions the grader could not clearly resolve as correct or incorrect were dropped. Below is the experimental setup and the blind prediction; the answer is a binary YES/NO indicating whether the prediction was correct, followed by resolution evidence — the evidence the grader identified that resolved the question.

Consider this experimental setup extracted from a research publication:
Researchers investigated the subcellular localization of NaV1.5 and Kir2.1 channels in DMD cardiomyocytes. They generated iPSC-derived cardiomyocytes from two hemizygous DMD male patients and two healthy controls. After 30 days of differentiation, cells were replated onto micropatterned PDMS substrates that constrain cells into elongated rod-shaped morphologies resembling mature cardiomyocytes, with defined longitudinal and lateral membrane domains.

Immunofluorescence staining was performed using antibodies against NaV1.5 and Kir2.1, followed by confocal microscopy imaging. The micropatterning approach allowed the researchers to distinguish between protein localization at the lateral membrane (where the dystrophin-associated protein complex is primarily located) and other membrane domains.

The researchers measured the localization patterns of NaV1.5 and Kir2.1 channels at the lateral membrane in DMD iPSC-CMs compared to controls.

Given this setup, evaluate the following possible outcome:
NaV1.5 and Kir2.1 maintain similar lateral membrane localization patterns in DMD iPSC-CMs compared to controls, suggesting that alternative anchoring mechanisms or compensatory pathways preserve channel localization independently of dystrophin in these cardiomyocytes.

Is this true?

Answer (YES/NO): NO